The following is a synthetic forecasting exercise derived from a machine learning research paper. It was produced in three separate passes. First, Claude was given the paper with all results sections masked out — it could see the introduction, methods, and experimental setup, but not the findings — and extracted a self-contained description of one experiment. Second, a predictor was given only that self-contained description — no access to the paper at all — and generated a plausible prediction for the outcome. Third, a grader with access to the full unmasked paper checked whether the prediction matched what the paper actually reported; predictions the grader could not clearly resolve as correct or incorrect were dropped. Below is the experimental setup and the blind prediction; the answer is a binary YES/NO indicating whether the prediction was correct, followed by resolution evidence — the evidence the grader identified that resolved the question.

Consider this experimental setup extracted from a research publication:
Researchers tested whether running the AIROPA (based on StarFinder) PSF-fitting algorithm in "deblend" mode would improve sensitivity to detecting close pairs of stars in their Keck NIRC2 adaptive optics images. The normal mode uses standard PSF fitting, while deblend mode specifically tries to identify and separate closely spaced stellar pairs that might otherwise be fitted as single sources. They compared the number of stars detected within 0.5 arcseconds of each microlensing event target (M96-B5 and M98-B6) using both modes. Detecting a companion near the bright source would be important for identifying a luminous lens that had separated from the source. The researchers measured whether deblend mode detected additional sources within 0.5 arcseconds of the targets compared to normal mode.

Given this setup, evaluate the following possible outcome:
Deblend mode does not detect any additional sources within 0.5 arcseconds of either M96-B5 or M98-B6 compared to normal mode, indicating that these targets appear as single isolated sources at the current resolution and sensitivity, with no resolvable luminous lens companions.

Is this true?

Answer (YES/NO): YES